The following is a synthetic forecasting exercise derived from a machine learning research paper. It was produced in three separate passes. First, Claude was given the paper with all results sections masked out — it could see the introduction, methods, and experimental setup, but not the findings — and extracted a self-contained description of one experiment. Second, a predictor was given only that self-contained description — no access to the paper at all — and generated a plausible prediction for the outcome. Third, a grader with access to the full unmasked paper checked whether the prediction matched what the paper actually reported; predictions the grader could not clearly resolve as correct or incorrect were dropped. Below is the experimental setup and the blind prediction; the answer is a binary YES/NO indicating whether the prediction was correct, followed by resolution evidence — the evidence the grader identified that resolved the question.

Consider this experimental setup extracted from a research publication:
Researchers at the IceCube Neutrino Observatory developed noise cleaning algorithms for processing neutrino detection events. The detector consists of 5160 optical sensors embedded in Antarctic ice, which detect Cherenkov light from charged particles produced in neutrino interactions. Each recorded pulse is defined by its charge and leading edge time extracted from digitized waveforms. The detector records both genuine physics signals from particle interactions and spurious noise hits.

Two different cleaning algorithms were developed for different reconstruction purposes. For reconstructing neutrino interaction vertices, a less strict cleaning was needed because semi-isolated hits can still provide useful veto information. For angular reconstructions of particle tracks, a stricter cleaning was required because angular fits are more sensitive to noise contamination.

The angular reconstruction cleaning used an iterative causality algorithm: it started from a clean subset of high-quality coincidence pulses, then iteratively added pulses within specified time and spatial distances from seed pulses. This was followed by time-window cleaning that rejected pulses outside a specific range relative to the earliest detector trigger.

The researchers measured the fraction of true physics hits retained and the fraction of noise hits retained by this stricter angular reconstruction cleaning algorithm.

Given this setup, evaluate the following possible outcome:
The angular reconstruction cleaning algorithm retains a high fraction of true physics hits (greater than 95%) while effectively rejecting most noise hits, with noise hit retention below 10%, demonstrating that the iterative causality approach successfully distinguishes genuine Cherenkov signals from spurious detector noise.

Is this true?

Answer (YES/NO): NO